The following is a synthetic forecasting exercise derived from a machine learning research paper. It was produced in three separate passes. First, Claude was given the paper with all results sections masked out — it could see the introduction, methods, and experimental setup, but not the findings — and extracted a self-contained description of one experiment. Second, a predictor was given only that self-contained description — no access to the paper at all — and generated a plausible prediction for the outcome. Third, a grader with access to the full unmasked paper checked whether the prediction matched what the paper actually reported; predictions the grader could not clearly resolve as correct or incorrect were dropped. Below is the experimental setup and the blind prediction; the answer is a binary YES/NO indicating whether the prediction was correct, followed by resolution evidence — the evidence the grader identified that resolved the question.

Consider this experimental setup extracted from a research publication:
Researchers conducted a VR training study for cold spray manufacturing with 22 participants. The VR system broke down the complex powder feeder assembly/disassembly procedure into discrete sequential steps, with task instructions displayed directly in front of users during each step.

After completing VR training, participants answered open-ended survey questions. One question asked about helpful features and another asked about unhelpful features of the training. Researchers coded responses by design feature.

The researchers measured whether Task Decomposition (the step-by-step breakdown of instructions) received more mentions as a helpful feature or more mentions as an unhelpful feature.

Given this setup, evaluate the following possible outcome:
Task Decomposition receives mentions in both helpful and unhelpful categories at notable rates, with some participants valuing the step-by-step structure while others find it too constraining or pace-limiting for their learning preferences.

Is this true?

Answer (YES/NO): NO